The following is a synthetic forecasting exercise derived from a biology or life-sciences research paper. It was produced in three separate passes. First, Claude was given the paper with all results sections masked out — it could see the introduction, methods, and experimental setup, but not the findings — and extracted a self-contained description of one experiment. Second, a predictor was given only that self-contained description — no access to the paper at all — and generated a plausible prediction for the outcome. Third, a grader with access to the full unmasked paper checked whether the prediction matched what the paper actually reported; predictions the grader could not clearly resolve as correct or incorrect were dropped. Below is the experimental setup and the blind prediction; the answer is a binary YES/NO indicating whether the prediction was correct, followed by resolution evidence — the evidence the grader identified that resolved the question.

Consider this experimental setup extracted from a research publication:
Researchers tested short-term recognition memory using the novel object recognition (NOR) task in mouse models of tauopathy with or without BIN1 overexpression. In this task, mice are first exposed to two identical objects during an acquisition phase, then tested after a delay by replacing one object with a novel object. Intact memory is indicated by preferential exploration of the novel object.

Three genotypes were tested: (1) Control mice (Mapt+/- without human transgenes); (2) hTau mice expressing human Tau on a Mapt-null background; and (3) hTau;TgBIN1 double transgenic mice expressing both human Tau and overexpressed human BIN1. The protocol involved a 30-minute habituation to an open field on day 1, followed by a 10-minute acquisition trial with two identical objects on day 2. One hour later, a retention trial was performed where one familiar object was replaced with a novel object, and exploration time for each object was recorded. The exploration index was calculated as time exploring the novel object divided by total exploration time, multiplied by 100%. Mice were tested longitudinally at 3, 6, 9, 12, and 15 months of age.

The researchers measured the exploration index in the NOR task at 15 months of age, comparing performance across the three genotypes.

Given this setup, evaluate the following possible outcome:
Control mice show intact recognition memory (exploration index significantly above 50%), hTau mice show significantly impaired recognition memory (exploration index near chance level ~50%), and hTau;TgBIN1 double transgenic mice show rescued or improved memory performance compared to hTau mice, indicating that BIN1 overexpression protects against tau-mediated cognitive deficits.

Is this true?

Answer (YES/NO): NO